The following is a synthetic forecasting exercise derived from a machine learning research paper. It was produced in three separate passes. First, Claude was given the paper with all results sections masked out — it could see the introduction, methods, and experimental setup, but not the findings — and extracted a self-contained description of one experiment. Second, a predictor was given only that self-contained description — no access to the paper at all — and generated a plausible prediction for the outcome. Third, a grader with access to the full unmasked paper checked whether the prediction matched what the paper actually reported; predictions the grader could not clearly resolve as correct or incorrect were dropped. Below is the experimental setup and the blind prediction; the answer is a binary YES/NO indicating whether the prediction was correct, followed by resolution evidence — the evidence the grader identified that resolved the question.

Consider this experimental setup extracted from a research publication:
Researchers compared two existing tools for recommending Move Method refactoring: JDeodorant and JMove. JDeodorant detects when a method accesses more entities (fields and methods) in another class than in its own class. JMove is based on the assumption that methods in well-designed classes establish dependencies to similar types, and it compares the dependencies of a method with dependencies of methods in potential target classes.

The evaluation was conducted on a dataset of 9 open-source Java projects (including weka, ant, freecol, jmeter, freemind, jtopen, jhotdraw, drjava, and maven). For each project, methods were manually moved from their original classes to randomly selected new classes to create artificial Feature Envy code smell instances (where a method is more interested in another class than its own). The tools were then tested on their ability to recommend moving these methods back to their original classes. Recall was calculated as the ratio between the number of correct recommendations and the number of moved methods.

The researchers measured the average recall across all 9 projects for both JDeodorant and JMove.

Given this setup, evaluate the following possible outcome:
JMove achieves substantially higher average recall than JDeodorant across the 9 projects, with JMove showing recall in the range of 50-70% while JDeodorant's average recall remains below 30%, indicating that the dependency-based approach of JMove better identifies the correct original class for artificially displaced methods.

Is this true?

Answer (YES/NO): NO